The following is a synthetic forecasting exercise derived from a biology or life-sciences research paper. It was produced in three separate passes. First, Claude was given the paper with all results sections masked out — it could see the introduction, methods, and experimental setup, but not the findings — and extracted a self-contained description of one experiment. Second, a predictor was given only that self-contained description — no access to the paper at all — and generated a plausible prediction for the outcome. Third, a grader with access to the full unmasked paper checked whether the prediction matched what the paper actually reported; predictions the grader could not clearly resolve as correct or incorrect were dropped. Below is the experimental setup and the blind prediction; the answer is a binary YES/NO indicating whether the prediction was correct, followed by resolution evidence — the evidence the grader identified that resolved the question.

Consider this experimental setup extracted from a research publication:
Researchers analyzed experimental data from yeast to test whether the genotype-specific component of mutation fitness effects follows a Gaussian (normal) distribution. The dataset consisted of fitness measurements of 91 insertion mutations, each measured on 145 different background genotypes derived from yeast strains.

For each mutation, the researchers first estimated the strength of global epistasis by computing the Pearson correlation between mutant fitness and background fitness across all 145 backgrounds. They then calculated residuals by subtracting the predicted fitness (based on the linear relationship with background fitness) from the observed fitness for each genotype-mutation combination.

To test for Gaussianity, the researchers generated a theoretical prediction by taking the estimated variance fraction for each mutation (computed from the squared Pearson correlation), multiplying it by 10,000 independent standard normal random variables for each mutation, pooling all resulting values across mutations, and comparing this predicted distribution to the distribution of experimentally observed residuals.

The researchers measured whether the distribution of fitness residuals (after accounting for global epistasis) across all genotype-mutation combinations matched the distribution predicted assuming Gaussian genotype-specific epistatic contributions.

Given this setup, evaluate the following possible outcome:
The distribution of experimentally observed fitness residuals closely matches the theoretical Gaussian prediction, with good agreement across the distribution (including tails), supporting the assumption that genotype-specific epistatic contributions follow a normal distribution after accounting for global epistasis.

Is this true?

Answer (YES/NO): YES